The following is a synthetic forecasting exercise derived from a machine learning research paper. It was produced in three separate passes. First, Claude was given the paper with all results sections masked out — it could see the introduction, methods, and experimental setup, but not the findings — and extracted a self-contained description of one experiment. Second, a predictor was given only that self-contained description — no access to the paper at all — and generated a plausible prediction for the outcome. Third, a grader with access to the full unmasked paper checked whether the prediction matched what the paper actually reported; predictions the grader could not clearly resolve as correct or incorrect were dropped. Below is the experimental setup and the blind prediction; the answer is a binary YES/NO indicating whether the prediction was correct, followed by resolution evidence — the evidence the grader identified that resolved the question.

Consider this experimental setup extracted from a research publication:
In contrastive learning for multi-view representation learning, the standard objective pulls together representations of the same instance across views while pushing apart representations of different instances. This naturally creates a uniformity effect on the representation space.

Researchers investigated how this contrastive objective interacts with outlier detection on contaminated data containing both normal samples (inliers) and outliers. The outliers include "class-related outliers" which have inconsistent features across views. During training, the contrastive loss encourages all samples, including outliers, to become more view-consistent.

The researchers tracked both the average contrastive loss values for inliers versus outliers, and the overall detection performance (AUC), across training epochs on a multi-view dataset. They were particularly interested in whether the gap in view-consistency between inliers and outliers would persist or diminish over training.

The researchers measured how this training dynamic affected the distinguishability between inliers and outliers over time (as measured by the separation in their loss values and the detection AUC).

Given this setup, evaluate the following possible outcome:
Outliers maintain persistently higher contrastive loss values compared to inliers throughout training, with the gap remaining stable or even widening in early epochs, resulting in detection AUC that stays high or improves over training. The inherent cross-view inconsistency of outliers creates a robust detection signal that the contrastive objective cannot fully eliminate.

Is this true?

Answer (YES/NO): NO